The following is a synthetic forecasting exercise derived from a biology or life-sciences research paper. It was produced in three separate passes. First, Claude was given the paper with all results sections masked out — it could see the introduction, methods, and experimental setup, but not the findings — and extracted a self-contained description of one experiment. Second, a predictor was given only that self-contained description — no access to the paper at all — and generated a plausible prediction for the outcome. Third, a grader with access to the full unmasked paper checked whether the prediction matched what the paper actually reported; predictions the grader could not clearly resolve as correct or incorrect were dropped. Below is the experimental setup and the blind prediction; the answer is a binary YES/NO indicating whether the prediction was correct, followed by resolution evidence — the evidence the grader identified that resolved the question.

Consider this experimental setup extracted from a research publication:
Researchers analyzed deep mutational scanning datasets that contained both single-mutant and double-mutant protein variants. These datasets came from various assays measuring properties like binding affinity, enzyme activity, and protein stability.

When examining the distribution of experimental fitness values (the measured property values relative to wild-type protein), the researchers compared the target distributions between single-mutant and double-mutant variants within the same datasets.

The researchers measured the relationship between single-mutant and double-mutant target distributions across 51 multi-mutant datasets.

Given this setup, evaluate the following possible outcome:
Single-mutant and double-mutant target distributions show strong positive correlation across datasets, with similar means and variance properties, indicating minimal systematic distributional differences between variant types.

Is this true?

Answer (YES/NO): NO